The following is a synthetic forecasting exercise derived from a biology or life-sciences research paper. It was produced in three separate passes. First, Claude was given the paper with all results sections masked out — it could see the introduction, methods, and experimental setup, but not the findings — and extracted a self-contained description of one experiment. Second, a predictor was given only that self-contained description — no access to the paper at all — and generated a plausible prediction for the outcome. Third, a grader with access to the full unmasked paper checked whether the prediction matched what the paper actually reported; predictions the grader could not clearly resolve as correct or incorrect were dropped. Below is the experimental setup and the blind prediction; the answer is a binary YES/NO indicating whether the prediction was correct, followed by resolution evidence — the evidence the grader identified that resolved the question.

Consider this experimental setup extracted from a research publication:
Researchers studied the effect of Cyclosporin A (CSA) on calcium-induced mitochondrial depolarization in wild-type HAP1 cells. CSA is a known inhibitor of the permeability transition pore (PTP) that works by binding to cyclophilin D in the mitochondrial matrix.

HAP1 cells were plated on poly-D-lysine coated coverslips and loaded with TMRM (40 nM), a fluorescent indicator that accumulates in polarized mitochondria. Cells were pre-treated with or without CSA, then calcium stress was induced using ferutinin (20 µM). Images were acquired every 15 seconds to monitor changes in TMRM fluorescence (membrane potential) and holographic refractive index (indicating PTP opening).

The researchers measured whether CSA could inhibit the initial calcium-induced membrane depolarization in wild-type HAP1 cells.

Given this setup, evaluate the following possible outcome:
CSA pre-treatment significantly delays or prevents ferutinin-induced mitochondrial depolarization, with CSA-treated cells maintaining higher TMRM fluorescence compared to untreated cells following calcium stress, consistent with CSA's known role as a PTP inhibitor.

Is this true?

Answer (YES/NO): YES